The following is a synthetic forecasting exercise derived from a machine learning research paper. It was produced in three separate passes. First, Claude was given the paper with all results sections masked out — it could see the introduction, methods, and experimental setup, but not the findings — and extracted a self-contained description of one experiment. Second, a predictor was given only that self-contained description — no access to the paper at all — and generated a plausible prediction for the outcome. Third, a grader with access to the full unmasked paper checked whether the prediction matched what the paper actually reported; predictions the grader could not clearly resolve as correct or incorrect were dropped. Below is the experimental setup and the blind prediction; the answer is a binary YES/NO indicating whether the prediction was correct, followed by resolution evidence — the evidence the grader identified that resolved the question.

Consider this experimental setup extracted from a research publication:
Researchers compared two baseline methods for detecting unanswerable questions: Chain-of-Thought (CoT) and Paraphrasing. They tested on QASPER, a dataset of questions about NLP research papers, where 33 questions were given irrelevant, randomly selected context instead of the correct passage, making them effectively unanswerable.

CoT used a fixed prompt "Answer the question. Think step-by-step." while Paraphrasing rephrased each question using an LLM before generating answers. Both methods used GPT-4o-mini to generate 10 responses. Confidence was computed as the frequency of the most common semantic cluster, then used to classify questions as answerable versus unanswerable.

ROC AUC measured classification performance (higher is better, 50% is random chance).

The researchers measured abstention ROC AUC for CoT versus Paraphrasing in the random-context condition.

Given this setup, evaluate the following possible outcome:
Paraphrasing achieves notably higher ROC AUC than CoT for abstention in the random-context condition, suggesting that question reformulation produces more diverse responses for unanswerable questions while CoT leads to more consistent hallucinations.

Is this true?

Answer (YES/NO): NO